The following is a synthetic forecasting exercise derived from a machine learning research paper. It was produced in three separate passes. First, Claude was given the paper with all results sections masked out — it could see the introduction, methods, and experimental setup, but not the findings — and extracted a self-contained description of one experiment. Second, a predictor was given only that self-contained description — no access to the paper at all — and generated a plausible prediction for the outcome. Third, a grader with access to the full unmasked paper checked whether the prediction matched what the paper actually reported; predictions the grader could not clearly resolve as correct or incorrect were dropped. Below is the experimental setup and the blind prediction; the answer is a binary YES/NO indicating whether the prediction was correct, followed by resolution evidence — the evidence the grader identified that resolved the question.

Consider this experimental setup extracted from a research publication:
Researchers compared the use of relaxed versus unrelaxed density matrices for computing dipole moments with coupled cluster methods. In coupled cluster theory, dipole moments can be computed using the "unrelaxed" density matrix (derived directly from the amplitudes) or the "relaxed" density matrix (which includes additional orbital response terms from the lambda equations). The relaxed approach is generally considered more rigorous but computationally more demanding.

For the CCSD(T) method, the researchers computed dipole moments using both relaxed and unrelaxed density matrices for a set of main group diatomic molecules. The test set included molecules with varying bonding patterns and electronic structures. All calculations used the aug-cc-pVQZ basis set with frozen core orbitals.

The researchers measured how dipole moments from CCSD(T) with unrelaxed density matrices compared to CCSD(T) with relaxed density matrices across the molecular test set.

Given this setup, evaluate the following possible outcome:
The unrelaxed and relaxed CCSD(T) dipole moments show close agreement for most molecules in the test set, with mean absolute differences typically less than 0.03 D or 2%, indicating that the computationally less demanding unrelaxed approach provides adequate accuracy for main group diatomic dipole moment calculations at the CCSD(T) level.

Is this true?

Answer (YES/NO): NO